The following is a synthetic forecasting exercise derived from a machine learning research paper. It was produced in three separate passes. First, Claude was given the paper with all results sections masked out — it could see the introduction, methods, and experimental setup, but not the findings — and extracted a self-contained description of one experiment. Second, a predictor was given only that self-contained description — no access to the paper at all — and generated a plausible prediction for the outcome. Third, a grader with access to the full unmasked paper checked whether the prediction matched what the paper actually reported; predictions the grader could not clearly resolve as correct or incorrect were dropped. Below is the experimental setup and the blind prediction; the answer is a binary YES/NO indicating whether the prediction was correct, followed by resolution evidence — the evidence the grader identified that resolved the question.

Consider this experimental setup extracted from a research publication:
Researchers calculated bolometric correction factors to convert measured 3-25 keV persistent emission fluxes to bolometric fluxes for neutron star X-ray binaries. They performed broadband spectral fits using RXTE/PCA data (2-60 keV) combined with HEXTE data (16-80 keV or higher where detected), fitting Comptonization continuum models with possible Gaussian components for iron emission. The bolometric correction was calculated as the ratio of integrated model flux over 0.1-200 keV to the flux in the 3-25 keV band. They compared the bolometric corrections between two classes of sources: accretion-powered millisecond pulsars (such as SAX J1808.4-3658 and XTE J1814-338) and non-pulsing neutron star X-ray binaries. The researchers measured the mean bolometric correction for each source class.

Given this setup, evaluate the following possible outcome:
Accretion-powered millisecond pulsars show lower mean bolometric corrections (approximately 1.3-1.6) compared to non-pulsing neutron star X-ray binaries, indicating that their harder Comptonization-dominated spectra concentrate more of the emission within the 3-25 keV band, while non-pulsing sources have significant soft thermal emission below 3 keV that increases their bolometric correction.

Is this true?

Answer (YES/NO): NO